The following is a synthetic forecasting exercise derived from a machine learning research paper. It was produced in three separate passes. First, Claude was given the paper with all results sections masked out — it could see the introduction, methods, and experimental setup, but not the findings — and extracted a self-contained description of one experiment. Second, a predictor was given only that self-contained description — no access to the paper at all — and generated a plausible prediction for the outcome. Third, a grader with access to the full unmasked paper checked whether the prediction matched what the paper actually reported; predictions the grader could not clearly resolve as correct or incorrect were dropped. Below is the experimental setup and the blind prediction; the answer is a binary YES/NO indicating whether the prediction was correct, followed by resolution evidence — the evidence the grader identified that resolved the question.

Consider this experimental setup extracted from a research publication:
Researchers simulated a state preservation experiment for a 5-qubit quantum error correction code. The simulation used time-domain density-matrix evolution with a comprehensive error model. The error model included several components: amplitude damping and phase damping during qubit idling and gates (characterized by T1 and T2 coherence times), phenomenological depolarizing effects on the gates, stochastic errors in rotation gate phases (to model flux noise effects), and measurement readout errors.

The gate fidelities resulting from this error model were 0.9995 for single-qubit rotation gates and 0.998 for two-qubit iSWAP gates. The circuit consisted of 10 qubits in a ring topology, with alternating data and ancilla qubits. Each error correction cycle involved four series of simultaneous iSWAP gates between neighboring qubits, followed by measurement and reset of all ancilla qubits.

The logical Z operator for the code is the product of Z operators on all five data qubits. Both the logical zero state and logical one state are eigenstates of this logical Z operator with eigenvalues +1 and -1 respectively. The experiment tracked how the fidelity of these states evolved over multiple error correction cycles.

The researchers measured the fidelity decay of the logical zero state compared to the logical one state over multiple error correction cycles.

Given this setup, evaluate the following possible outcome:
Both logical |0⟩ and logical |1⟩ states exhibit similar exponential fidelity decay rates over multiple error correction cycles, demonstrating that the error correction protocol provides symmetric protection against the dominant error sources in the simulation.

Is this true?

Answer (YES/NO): YES